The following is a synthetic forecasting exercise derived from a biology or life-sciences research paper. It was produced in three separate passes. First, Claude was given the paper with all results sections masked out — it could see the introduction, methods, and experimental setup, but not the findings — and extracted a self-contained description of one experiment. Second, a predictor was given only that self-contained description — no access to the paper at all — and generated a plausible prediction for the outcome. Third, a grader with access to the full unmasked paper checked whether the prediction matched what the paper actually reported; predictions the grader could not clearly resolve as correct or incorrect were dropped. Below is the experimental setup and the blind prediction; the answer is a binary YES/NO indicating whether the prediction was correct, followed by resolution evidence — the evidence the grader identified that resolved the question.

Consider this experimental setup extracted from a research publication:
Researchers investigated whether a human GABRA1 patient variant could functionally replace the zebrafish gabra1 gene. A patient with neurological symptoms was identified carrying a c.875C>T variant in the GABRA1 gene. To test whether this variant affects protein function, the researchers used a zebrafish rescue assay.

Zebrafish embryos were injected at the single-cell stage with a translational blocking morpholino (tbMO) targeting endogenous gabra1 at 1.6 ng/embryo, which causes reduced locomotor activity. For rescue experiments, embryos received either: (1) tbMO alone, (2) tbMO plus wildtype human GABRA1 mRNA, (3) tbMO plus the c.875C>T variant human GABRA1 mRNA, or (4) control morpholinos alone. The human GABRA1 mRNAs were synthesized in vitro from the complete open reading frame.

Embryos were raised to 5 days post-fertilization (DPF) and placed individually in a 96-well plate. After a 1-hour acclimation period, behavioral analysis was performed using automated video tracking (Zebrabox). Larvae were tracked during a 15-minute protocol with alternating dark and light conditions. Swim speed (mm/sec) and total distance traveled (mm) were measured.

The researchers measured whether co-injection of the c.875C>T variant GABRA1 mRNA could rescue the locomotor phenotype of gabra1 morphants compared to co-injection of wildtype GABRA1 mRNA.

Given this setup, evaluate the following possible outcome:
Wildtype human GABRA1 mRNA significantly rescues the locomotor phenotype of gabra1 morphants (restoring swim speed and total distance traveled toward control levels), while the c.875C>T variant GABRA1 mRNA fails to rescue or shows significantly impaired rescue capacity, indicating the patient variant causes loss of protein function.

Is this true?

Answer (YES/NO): NO